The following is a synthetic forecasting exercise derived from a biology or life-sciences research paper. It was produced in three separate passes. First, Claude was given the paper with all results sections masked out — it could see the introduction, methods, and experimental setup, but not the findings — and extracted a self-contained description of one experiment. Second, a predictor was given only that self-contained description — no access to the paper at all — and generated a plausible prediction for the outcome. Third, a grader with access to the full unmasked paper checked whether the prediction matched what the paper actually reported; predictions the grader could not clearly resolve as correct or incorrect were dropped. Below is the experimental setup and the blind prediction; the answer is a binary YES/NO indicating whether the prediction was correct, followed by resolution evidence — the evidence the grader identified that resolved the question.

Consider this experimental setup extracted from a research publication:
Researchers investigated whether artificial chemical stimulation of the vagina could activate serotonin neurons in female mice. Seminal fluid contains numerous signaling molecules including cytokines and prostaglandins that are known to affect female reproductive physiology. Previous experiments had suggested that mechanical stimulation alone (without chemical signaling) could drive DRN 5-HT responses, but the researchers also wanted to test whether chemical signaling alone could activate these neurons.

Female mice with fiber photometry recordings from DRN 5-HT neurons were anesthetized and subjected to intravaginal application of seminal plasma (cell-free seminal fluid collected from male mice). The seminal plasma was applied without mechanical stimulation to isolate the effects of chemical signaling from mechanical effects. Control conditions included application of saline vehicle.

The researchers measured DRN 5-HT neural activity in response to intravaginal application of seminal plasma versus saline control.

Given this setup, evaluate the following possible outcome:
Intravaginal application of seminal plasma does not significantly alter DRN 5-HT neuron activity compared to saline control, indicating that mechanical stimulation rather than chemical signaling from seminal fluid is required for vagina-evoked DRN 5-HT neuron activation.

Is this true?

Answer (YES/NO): YES